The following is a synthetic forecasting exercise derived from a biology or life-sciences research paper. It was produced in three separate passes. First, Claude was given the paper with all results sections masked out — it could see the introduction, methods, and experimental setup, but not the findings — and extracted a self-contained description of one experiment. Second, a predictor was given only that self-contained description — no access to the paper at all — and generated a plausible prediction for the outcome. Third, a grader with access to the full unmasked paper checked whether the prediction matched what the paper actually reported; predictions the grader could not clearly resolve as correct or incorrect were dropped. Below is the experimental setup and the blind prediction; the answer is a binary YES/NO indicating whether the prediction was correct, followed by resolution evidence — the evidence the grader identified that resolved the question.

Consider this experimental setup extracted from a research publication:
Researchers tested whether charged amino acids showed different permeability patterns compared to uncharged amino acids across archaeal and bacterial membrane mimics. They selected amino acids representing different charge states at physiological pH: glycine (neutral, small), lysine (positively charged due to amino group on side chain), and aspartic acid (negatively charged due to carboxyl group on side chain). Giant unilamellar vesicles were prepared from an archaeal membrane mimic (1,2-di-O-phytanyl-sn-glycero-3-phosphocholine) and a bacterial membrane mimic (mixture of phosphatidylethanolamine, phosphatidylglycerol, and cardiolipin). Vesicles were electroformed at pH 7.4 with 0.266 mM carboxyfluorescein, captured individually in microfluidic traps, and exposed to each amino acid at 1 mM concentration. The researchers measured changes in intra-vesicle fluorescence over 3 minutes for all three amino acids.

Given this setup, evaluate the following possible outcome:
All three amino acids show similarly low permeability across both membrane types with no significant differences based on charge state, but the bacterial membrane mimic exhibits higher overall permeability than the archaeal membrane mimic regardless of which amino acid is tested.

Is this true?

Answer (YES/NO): NO